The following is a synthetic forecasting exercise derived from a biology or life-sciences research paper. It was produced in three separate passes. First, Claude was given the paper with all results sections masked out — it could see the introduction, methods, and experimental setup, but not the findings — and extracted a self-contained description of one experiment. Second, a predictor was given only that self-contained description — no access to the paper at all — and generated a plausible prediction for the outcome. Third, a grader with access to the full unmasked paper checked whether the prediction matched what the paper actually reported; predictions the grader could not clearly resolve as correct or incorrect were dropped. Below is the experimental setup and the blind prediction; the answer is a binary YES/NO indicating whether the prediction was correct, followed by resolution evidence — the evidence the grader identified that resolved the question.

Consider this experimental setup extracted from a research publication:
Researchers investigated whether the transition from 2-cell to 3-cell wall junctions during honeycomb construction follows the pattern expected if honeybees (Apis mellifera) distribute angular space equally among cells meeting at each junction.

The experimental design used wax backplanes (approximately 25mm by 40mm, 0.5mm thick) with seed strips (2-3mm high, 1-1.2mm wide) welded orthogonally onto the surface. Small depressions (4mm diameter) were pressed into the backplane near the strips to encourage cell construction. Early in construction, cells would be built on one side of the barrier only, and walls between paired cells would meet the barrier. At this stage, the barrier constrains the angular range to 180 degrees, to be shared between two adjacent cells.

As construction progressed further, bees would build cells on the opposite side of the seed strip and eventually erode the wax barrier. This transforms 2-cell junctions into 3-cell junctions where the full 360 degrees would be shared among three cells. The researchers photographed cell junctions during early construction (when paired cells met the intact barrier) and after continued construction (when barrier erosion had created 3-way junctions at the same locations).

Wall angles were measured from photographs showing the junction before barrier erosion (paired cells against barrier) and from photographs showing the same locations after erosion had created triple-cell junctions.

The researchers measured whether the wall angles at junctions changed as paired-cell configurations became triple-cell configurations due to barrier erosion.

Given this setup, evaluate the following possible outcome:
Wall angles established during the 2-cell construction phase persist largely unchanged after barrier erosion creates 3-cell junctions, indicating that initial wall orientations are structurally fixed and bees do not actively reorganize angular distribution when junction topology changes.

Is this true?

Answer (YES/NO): NO